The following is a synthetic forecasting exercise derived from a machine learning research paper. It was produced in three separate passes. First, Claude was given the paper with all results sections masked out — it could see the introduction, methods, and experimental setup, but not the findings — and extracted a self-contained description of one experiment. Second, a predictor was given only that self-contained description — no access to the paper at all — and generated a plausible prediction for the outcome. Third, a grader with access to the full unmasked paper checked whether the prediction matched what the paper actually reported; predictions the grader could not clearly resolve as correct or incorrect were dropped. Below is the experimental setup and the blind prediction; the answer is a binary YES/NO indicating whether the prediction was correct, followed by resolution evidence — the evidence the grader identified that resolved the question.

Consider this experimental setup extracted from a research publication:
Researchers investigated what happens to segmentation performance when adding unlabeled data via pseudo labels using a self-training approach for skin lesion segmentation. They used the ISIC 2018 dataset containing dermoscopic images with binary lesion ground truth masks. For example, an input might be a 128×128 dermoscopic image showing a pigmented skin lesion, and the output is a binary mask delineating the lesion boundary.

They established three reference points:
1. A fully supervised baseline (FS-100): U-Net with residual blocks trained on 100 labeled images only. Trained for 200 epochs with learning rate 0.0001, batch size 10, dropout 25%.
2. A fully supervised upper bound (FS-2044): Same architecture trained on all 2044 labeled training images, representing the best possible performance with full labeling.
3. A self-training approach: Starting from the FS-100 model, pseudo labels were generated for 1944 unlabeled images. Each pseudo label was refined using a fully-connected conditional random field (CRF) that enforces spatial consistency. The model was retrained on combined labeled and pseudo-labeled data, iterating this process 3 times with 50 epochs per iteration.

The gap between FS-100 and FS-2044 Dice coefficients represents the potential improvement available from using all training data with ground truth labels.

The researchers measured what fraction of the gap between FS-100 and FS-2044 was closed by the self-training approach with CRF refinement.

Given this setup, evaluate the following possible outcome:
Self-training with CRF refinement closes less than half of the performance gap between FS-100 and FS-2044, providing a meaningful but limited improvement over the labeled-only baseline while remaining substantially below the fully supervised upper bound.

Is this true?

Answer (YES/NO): YES